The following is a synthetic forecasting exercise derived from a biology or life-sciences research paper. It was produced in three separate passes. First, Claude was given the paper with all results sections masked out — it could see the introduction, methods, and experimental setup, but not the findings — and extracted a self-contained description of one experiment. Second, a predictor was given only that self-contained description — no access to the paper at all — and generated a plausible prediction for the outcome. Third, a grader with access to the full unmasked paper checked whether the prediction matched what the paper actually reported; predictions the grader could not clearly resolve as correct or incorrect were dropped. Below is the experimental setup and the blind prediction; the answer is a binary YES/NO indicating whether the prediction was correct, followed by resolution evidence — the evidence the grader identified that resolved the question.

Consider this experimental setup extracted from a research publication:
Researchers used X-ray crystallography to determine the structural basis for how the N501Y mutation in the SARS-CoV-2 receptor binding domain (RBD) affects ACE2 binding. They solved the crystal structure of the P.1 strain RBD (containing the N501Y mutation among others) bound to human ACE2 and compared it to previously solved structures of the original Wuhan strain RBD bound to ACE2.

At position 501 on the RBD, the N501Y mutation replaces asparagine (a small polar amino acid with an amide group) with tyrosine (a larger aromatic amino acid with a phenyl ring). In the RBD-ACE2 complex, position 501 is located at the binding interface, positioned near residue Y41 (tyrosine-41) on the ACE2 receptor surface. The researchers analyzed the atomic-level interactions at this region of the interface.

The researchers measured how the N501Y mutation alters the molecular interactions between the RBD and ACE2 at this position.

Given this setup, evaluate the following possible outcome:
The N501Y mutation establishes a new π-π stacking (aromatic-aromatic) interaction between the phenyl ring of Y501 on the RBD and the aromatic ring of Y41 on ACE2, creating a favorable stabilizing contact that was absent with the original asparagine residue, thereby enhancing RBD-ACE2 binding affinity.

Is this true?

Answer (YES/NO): YES